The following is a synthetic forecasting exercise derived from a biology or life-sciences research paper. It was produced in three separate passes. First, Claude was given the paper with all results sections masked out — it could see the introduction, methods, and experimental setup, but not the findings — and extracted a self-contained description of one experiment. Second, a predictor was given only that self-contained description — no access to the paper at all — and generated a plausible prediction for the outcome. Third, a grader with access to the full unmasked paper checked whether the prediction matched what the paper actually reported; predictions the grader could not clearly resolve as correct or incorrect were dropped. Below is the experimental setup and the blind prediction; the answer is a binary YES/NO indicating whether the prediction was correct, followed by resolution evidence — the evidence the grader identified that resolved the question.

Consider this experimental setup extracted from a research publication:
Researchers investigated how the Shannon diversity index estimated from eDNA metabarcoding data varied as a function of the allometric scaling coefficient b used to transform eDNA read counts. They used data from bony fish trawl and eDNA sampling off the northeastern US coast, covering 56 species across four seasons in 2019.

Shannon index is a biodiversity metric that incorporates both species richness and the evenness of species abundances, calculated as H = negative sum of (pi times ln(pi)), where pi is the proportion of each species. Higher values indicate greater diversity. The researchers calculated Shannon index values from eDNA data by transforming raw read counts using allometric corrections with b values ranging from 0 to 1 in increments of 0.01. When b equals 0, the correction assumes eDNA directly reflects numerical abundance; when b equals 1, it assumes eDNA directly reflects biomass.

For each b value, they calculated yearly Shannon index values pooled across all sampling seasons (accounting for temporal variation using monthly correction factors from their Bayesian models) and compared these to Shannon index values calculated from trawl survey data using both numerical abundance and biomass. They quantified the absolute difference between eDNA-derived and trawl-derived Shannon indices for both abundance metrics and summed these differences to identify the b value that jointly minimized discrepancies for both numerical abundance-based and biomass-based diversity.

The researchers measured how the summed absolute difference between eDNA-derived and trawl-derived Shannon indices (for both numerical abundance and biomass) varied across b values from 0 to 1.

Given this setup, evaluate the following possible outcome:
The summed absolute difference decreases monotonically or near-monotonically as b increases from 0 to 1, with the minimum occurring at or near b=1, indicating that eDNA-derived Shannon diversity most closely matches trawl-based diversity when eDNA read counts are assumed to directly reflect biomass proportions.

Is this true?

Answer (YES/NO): NO